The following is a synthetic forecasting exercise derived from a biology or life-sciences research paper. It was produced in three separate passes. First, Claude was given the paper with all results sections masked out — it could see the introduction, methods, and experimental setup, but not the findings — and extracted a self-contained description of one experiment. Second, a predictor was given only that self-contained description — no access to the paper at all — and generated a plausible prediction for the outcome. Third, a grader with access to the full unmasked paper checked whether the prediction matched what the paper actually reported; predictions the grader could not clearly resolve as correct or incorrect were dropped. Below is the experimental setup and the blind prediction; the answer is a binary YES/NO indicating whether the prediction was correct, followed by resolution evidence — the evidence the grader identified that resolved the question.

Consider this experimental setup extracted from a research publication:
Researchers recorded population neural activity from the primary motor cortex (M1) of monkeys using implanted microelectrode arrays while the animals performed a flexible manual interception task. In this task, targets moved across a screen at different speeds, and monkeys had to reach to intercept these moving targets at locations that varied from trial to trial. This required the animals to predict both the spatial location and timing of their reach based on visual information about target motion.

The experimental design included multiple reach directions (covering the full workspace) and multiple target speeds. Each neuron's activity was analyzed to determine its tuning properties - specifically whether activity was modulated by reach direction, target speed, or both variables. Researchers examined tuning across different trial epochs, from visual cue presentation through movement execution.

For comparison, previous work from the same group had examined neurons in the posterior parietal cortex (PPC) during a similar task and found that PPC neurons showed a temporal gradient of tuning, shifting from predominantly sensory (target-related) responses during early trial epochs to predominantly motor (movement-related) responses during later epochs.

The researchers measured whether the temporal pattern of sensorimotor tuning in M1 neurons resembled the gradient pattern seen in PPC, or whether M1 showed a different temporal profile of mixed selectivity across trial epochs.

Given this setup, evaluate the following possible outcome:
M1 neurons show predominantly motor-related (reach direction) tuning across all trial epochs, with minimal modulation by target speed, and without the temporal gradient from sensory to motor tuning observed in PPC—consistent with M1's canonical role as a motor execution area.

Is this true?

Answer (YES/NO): NO